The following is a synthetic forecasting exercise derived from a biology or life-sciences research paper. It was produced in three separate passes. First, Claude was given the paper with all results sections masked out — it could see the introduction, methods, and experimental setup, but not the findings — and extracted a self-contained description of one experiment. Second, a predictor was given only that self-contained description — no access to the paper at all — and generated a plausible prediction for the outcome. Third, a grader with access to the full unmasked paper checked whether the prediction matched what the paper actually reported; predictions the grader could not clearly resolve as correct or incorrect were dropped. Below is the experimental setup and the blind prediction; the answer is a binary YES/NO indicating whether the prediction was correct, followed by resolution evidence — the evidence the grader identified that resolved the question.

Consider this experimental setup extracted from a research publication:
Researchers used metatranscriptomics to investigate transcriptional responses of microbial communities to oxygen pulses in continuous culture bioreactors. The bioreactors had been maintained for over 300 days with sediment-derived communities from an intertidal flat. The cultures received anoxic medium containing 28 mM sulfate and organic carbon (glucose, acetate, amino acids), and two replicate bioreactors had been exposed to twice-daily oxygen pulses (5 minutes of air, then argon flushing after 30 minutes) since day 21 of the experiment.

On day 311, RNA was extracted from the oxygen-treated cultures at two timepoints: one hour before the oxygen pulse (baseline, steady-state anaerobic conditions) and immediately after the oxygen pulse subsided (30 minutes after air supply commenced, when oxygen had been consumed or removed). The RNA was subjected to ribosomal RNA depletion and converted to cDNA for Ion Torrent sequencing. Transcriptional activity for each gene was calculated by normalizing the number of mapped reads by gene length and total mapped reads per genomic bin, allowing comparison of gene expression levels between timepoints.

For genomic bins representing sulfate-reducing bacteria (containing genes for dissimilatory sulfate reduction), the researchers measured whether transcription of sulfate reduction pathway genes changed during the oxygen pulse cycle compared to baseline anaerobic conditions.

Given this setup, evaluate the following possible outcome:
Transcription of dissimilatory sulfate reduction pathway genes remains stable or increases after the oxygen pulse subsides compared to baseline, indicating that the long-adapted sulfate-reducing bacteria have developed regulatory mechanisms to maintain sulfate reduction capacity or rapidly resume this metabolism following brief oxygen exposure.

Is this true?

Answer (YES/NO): YES